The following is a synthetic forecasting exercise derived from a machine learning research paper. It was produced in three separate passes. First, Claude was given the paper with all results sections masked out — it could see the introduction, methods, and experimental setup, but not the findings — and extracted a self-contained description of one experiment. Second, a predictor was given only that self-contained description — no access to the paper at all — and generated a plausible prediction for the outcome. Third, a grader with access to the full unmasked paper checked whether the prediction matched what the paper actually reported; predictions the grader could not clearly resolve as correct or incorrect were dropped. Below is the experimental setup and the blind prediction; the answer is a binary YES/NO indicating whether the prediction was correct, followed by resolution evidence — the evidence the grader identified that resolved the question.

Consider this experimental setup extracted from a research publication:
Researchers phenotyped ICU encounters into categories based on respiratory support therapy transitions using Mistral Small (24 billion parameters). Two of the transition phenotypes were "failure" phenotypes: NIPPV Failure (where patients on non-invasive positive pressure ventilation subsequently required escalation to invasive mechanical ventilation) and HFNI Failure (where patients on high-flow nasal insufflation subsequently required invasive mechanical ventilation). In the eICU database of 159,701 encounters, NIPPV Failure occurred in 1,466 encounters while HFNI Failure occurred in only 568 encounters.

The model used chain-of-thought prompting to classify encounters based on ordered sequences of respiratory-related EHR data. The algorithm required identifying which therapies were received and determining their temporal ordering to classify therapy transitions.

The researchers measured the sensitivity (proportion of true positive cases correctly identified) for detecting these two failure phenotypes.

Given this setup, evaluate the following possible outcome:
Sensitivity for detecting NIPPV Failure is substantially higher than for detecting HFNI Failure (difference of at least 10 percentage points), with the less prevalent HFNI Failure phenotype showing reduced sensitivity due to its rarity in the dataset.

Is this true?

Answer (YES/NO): NO